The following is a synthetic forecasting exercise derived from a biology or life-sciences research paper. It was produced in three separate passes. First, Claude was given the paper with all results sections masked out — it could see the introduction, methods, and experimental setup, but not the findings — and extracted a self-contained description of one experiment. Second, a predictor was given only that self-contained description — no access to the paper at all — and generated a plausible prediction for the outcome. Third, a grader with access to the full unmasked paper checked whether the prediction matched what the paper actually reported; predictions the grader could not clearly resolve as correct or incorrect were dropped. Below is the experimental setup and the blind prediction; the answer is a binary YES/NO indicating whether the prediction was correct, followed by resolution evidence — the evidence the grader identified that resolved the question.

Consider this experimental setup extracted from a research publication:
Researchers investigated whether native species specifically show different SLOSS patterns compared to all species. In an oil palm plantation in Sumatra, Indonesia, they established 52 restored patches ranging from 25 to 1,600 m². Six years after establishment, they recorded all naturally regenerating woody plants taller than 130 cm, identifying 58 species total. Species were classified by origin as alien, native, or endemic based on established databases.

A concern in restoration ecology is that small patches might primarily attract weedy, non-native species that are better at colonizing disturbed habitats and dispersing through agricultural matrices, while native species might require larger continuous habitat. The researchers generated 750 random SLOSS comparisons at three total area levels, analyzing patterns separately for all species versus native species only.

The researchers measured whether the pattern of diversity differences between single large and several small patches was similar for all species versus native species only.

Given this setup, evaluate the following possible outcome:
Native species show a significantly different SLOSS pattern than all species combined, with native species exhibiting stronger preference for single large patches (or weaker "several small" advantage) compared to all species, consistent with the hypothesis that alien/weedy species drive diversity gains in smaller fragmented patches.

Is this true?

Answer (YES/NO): NO